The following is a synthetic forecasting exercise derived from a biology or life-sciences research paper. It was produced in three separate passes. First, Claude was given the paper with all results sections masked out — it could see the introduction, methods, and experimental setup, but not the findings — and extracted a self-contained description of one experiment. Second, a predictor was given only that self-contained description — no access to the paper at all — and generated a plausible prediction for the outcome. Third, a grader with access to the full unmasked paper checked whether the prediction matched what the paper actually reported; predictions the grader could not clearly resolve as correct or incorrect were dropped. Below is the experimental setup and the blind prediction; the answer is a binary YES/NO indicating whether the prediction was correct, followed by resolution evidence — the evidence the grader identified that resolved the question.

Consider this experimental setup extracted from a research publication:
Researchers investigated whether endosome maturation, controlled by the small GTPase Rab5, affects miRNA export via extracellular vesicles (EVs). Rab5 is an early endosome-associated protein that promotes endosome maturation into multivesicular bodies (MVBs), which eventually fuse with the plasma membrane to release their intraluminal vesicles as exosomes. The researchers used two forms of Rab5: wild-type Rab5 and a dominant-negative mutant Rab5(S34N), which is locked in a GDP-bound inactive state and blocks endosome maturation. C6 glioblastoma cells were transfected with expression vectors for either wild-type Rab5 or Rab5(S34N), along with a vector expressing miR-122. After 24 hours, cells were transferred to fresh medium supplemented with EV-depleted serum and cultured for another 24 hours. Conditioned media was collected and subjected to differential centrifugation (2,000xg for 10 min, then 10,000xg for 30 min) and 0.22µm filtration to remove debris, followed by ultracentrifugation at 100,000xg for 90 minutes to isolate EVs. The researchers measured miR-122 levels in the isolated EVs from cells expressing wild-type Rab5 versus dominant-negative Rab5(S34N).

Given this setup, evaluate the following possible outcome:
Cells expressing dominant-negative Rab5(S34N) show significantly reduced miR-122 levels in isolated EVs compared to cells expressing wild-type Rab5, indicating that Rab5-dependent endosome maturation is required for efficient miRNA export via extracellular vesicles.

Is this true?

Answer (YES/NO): YES